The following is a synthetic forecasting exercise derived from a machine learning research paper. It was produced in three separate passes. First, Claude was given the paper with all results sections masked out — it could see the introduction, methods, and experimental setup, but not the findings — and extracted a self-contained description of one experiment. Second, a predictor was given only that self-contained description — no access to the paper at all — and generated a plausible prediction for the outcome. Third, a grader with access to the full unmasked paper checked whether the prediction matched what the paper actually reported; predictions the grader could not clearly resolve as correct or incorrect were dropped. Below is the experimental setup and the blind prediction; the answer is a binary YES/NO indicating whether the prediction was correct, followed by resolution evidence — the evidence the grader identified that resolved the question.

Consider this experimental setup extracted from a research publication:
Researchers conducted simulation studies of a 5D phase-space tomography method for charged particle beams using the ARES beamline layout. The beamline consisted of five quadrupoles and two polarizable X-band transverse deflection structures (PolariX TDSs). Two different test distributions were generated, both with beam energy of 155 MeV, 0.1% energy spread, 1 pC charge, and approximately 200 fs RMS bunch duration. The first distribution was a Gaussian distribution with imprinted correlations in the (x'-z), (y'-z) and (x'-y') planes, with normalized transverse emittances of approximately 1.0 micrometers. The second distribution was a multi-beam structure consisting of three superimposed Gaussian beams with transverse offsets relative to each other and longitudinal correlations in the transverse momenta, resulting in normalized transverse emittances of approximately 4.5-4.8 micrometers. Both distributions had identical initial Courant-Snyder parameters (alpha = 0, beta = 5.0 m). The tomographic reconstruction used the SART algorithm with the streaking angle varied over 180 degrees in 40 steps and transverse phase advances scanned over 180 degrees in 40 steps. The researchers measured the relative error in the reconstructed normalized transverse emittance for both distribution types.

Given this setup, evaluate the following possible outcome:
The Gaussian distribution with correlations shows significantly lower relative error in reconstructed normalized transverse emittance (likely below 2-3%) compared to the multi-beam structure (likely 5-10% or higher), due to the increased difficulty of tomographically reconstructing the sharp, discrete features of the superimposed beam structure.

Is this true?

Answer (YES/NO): NO